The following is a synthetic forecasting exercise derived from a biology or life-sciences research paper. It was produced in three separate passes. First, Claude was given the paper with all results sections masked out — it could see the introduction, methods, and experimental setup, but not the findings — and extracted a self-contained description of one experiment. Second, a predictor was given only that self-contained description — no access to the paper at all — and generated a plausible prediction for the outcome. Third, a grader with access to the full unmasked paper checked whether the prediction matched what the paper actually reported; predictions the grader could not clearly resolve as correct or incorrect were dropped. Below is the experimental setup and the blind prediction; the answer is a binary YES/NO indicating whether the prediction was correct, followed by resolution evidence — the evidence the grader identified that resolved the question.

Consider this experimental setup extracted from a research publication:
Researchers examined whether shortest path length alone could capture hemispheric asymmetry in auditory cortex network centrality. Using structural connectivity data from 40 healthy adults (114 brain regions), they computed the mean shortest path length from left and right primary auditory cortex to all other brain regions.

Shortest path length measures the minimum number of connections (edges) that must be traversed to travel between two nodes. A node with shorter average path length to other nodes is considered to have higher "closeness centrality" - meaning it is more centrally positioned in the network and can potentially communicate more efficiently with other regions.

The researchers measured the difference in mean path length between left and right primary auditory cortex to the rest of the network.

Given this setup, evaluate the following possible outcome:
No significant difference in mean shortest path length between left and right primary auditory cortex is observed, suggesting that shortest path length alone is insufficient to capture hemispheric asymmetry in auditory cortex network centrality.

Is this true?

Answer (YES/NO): YES